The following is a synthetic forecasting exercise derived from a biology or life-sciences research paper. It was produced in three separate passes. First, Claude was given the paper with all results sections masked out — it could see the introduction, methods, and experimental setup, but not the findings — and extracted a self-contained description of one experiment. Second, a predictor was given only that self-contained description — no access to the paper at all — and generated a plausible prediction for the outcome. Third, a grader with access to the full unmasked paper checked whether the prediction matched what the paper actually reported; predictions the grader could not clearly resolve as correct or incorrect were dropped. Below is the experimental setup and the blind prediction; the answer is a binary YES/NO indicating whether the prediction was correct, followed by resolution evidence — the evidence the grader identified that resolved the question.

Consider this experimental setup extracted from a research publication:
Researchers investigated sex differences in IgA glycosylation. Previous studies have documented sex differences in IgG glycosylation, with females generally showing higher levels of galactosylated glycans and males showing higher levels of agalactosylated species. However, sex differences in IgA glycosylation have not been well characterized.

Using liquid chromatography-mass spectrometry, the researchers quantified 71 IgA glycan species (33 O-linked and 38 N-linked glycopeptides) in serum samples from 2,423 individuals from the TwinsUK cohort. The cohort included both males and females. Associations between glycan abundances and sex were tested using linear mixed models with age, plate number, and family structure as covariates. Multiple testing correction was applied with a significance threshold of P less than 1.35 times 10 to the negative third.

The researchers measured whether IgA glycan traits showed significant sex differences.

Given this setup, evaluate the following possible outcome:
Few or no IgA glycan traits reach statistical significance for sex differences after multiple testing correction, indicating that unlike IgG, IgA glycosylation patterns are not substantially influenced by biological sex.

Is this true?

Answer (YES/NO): NO